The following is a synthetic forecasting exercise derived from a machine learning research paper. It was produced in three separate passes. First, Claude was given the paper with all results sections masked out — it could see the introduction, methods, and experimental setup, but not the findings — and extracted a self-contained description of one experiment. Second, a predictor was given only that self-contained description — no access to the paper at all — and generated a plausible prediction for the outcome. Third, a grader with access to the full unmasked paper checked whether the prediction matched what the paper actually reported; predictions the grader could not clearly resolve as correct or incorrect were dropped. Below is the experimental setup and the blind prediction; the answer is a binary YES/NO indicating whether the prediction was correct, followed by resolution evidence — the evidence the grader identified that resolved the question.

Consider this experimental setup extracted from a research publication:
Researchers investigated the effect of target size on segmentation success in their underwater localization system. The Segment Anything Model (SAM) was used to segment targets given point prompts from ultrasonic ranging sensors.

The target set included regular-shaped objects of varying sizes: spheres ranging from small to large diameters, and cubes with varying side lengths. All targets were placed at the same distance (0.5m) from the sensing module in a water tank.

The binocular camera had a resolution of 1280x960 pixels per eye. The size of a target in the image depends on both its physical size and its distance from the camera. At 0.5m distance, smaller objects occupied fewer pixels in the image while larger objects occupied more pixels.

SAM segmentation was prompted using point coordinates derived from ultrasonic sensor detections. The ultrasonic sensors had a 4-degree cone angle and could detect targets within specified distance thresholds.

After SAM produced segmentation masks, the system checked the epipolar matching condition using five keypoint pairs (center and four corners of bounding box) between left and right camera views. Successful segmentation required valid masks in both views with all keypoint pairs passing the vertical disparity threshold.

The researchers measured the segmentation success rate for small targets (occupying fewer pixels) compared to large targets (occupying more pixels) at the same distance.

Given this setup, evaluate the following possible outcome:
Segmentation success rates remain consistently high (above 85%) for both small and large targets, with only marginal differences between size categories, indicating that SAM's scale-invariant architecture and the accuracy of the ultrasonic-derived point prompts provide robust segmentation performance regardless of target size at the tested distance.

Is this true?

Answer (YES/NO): NO